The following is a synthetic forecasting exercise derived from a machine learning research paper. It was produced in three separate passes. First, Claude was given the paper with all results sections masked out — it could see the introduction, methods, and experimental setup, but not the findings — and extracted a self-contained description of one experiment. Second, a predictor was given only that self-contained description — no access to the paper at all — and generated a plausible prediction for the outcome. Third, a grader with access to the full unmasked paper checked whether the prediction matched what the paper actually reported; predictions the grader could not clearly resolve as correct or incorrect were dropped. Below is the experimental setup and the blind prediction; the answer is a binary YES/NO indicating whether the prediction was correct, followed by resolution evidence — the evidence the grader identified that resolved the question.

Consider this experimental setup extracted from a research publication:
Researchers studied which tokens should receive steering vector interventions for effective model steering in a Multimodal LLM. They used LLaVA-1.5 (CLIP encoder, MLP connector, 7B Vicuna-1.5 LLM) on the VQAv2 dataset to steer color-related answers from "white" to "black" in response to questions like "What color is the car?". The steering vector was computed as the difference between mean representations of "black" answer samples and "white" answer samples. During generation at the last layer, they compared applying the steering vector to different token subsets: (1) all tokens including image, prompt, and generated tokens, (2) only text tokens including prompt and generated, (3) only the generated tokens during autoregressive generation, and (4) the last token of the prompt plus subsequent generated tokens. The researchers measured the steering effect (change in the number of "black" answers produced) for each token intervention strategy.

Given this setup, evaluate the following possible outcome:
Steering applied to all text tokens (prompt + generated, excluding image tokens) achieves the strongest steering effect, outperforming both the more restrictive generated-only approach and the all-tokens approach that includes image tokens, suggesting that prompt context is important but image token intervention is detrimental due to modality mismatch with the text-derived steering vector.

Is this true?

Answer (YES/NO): NO